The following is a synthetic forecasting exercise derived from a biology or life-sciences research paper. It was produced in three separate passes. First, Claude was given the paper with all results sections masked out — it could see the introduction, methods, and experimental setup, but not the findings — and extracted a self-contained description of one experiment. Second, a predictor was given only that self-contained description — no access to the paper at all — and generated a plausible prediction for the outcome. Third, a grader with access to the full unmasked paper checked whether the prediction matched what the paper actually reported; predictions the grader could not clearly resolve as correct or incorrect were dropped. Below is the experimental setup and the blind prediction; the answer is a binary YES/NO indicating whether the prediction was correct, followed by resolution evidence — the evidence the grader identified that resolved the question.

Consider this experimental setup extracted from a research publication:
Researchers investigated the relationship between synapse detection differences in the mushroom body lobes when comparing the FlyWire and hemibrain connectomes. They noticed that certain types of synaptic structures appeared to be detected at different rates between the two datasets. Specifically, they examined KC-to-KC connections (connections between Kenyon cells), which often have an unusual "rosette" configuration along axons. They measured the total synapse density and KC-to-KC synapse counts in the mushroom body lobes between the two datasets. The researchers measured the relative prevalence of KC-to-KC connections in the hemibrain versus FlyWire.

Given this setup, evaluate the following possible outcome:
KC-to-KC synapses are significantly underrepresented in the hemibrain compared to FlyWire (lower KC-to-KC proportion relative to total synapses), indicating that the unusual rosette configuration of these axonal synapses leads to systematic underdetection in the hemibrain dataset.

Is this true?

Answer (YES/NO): NO